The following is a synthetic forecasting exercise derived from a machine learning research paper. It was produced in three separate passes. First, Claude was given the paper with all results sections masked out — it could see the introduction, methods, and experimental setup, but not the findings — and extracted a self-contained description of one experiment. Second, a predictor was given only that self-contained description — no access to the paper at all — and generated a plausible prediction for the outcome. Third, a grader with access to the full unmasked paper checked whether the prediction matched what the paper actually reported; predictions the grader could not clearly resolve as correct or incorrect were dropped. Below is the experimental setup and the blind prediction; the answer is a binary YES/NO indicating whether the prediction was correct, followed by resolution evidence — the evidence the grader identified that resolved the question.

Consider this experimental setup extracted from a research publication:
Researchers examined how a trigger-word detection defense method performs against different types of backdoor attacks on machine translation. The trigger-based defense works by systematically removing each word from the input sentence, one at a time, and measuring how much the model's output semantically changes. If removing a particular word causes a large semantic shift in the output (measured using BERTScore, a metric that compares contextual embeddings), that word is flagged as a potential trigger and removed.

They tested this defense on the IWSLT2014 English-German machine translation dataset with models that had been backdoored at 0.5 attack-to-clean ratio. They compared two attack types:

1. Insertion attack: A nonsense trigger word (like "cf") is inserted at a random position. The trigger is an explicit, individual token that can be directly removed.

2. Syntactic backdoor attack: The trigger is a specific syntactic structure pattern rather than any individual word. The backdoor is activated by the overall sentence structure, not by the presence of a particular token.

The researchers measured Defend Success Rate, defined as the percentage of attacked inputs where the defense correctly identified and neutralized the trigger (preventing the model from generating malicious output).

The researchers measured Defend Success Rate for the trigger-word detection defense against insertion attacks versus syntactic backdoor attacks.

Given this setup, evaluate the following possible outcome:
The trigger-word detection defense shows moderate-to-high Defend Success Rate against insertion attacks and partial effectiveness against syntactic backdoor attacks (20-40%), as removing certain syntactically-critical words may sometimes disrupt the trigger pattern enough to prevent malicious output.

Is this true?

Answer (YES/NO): NO